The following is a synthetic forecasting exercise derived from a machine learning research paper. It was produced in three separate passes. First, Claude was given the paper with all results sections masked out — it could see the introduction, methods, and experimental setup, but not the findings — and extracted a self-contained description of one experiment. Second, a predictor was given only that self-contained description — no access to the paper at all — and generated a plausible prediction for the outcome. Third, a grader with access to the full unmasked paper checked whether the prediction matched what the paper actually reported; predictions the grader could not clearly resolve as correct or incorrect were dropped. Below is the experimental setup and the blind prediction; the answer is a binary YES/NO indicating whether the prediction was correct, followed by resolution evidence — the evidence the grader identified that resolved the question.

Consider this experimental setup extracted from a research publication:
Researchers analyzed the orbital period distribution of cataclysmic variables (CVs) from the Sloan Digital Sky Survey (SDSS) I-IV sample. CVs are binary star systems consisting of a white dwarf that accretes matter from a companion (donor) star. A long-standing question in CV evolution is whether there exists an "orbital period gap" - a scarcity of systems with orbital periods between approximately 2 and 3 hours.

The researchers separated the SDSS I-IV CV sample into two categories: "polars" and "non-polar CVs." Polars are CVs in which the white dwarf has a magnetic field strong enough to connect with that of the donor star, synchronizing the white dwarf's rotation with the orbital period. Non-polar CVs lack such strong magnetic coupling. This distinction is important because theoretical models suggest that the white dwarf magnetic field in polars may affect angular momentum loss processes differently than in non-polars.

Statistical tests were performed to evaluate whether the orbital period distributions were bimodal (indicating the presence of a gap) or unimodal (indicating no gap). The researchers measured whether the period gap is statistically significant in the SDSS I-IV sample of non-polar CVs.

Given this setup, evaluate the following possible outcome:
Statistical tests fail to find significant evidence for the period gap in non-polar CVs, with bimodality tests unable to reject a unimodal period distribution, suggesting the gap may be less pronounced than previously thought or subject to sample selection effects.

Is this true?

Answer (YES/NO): NO